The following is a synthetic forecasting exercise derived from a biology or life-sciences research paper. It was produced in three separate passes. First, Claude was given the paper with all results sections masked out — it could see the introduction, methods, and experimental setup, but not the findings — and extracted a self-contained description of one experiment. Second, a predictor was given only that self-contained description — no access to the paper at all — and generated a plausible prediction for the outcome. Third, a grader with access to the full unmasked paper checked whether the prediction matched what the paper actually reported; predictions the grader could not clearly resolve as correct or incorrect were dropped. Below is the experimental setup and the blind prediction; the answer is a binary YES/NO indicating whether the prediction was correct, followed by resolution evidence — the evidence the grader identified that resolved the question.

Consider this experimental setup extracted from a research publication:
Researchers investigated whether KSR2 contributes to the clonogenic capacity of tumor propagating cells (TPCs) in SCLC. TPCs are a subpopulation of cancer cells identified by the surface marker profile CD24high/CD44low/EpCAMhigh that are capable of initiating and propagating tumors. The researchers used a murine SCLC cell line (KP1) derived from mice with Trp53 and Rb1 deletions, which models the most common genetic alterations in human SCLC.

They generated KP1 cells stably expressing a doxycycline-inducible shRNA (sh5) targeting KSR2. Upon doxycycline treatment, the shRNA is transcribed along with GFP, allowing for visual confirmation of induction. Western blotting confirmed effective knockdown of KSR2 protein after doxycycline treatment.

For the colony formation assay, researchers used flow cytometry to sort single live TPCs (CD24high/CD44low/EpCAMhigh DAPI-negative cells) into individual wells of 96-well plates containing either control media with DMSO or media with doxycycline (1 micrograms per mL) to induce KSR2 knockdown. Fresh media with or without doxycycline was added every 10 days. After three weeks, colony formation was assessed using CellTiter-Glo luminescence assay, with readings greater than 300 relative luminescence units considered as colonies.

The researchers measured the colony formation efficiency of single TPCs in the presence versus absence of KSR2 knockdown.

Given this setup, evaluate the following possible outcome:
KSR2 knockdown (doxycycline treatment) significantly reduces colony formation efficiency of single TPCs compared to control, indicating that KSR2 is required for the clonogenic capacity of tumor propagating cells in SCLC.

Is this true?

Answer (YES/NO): YES